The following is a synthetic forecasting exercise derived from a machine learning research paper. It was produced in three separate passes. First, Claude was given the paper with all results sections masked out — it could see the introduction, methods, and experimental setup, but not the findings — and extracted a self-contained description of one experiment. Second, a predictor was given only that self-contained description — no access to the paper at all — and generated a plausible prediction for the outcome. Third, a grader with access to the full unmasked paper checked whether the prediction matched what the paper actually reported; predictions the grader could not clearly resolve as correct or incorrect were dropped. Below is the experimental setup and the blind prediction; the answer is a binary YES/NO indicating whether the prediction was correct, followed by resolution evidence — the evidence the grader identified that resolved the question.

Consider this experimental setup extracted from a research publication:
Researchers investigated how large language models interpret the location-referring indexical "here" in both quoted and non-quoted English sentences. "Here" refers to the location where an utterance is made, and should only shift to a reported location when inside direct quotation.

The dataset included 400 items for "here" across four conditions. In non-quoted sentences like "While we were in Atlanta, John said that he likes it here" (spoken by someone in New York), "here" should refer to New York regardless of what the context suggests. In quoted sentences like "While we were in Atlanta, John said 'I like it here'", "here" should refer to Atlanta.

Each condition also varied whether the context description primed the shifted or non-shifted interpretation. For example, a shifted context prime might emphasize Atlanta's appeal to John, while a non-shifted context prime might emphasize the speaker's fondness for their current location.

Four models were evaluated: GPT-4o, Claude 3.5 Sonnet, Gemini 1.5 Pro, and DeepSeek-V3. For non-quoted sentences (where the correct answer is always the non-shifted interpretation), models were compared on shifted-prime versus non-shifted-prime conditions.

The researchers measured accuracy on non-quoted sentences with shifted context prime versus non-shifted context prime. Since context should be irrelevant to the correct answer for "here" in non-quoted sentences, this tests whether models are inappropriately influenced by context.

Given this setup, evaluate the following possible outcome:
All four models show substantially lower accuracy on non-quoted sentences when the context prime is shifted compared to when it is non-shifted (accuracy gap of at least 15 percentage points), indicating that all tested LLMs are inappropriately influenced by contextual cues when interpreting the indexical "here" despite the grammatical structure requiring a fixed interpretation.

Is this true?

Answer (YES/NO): NO